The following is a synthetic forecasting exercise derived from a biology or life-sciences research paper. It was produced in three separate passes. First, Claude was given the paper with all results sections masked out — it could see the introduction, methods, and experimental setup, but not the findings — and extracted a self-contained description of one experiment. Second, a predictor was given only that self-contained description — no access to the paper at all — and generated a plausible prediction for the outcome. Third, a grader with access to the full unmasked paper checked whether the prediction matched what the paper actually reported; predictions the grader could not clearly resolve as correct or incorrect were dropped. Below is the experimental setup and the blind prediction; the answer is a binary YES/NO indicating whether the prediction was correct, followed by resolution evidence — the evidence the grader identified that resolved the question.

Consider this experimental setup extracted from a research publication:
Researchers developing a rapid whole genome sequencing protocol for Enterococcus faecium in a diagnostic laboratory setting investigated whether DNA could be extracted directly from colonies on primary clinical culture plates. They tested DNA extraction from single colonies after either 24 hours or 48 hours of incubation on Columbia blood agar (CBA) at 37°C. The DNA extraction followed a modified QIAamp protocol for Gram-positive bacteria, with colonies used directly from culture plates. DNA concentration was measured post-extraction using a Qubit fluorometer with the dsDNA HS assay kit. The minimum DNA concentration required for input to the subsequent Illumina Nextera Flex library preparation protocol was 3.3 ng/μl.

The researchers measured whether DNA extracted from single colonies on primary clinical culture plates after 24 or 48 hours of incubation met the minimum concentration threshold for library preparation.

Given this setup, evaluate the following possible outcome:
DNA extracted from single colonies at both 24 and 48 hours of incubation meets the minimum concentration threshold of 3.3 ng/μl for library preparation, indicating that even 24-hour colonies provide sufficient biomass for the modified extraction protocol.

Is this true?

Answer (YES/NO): NO